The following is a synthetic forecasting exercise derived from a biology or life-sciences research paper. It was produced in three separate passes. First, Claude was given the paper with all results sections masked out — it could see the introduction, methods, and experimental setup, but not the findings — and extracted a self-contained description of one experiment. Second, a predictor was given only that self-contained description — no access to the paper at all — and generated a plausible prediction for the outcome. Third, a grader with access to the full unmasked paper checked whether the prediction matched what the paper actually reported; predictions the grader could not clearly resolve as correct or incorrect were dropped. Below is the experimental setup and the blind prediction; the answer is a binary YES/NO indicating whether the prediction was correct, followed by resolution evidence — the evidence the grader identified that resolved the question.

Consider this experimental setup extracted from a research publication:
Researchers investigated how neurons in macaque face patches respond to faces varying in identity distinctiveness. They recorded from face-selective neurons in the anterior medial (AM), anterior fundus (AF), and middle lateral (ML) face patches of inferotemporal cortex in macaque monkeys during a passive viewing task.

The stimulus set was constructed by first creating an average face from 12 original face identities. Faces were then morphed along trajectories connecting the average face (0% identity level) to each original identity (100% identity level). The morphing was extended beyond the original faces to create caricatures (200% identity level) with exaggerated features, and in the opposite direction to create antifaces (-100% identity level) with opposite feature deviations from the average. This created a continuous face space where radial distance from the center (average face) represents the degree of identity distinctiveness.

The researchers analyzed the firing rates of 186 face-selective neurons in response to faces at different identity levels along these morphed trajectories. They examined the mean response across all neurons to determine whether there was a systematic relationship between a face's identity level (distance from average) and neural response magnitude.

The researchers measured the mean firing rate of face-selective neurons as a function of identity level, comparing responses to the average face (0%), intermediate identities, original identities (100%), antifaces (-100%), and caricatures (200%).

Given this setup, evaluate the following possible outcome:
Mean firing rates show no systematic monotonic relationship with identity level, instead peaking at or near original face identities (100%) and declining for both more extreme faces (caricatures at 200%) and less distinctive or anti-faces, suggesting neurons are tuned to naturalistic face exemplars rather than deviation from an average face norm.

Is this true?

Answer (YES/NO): NO